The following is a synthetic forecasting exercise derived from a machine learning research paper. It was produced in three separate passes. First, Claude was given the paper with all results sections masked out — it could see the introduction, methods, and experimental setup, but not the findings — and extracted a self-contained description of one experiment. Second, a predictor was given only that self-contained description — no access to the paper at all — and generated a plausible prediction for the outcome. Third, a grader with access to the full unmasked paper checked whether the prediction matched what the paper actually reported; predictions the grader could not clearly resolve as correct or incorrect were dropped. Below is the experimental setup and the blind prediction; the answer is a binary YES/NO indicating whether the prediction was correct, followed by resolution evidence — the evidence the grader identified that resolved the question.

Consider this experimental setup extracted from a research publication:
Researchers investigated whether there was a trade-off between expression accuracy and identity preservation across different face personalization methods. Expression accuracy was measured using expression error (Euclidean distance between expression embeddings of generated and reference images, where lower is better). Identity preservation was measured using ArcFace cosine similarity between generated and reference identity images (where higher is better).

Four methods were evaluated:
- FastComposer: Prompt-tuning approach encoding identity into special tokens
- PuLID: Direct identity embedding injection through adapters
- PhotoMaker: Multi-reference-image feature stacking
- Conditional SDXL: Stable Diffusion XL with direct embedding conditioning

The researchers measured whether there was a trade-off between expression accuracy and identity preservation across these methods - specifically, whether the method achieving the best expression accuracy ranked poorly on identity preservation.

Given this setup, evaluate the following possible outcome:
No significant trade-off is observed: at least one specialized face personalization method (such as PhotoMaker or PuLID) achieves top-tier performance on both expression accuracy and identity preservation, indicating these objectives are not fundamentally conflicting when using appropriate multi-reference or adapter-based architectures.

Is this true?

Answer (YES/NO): NO